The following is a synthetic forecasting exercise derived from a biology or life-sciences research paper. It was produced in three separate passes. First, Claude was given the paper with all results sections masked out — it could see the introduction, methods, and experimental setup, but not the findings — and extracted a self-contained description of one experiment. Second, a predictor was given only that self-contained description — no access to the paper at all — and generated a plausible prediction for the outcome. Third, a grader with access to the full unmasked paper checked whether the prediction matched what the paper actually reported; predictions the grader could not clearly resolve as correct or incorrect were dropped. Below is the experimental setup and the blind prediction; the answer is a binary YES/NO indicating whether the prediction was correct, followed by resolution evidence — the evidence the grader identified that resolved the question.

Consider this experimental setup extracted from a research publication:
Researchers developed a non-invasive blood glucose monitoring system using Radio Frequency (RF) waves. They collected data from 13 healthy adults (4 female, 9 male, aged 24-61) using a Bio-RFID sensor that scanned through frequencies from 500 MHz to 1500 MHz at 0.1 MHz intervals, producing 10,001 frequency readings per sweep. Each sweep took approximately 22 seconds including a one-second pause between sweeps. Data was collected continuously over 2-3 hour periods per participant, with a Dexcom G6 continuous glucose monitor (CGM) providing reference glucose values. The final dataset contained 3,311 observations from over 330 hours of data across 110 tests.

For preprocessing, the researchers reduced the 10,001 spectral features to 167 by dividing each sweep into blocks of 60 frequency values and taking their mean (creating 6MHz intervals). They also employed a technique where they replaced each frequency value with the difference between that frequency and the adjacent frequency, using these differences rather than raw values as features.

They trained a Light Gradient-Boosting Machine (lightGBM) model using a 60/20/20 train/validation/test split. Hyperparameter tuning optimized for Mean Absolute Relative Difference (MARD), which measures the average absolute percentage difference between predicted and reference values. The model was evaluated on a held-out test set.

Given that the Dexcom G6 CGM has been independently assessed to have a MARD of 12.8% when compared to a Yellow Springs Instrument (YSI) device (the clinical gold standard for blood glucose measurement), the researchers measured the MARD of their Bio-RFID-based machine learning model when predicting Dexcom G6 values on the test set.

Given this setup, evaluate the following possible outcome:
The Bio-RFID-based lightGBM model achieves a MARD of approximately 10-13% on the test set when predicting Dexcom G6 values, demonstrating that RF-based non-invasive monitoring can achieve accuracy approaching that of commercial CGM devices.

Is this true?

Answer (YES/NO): YES